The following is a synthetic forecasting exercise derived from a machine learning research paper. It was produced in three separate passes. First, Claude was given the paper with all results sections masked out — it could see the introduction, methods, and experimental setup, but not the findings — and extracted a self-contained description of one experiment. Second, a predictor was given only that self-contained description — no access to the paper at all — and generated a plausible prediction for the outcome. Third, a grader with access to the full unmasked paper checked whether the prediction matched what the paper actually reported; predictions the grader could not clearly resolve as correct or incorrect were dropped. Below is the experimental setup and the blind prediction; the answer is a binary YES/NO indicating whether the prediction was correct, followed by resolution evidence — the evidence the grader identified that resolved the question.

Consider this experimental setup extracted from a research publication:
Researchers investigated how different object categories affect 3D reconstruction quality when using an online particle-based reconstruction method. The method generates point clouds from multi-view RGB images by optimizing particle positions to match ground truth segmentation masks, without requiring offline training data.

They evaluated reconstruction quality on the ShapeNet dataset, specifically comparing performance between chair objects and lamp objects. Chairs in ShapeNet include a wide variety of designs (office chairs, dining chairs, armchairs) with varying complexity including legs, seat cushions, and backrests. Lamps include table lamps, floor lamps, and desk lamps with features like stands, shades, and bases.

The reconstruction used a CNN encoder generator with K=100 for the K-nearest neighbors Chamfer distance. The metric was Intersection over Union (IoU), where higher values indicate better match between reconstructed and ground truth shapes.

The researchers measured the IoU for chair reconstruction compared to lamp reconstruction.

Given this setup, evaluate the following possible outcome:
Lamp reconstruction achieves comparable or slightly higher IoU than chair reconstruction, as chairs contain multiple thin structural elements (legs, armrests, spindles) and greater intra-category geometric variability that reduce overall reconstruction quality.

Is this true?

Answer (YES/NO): YES